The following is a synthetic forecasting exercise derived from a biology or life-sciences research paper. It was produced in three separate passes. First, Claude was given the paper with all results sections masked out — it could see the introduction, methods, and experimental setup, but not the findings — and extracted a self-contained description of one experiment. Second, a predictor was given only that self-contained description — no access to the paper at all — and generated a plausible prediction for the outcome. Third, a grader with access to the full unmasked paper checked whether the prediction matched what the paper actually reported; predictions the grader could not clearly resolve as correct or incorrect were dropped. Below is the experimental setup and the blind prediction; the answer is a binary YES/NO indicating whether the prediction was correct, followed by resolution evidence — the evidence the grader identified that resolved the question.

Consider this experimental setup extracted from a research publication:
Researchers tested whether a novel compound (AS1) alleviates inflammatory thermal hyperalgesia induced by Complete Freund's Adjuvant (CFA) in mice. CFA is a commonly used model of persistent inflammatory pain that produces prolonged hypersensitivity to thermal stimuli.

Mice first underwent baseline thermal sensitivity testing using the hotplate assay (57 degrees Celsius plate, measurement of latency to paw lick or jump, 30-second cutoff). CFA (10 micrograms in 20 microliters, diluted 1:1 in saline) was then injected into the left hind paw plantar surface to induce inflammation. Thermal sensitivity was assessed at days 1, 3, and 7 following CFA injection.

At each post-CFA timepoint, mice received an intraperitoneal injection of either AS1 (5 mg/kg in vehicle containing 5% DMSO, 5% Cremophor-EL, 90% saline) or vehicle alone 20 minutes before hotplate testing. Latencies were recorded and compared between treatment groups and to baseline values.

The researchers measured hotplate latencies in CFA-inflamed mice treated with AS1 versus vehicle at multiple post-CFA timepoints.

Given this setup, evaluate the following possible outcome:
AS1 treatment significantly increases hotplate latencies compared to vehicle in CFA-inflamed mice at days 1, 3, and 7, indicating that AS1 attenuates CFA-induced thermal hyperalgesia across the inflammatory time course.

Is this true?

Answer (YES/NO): NO